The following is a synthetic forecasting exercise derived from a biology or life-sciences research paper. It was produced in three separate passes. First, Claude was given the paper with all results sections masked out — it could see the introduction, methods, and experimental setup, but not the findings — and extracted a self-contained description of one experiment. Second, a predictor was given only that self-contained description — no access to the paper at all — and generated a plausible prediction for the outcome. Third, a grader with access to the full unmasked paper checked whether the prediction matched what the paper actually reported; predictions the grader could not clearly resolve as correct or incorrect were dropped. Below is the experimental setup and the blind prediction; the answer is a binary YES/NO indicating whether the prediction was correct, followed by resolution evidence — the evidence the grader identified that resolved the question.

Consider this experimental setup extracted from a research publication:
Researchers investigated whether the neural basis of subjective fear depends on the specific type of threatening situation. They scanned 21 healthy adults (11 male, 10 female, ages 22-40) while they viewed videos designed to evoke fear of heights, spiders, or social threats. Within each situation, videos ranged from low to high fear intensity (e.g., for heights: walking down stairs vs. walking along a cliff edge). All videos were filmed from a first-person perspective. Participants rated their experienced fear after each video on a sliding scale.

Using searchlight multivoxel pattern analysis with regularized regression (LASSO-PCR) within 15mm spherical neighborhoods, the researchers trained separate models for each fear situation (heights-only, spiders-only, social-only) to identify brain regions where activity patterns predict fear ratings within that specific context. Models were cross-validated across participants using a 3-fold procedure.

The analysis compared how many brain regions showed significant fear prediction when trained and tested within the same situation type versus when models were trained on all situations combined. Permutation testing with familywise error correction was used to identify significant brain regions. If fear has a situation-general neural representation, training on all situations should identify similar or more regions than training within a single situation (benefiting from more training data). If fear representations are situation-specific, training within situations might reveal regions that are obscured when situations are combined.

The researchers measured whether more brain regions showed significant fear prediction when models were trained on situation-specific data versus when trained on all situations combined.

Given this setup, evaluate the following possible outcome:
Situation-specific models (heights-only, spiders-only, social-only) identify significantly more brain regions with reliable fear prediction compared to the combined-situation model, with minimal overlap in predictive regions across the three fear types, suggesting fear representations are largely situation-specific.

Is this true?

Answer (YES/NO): NO